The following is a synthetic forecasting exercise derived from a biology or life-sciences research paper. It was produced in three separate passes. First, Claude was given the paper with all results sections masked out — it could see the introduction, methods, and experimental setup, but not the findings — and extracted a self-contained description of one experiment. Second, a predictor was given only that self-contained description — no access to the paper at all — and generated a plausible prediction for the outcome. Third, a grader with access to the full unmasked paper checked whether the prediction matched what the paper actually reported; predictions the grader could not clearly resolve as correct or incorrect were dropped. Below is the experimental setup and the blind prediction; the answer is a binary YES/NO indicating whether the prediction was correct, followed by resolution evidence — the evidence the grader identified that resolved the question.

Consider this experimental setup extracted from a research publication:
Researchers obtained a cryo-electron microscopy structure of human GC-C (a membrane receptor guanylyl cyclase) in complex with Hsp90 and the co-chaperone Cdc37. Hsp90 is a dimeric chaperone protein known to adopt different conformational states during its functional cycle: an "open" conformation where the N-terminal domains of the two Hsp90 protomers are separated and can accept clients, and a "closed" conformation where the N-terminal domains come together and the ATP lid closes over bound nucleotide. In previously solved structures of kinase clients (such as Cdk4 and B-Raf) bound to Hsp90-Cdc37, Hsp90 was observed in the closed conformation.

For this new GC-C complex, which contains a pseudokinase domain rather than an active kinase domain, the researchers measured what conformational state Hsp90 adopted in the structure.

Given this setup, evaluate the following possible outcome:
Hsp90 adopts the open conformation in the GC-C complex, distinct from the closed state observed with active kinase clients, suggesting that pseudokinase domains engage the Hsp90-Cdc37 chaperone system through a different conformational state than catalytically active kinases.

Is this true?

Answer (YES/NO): NO